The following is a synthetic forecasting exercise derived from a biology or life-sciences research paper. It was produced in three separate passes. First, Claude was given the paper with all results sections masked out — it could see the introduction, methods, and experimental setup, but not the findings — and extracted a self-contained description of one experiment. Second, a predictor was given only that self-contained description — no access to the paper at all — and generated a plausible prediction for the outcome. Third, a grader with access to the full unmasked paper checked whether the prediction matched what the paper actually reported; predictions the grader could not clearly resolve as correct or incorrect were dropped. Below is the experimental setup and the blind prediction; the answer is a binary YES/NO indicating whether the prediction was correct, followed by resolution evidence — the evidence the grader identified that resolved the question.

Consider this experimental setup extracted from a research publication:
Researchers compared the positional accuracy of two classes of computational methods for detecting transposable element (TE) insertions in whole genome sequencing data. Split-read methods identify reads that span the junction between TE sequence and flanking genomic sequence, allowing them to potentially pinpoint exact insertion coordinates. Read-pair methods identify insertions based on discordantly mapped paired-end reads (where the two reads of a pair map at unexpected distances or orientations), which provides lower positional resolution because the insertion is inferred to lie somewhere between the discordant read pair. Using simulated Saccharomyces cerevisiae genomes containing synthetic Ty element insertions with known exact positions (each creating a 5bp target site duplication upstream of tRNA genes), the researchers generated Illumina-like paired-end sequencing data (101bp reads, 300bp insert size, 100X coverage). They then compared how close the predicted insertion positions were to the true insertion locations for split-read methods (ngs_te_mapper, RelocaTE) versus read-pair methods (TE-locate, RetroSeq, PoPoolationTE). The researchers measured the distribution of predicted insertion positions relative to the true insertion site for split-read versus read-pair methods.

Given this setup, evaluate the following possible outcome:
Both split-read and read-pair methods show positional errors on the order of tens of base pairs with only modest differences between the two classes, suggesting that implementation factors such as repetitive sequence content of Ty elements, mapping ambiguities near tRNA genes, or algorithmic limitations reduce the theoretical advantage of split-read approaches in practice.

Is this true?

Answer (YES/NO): NO